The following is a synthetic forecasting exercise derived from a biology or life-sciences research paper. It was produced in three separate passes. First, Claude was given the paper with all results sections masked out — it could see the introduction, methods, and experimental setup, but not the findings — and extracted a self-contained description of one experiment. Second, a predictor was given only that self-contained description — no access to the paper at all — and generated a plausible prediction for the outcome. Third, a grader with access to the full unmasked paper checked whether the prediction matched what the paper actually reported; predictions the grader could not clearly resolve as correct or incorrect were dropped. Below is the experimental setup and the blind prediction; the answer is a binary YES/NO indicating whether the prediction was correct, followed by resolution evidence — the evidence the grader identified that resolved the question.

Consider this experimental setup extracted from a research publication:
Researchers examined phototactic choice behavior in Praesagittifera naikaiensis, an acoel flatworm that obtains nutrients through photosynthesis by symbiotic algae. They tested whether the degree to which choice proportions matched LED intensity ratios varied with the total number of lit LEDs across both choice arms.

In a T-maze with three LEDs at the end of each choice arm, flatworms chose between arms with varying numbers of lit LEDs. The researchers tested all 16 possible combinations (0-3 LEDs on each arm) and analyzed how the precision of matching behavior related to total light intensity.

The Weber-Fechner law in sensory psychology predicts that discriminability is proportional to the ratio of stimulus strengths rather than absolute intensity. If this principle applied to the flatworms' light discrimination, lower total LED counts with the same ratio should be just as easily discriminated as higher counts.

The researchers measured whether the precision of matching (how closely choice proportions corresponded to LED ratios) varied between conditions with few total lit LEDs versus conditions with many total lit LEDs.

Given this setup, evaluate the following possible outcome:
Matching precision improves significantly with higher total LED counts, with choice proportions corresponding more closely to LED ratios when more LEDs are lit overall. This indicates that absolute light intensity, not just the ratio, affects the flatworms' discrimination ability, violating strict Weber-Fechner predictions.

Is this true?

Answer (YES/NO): YES